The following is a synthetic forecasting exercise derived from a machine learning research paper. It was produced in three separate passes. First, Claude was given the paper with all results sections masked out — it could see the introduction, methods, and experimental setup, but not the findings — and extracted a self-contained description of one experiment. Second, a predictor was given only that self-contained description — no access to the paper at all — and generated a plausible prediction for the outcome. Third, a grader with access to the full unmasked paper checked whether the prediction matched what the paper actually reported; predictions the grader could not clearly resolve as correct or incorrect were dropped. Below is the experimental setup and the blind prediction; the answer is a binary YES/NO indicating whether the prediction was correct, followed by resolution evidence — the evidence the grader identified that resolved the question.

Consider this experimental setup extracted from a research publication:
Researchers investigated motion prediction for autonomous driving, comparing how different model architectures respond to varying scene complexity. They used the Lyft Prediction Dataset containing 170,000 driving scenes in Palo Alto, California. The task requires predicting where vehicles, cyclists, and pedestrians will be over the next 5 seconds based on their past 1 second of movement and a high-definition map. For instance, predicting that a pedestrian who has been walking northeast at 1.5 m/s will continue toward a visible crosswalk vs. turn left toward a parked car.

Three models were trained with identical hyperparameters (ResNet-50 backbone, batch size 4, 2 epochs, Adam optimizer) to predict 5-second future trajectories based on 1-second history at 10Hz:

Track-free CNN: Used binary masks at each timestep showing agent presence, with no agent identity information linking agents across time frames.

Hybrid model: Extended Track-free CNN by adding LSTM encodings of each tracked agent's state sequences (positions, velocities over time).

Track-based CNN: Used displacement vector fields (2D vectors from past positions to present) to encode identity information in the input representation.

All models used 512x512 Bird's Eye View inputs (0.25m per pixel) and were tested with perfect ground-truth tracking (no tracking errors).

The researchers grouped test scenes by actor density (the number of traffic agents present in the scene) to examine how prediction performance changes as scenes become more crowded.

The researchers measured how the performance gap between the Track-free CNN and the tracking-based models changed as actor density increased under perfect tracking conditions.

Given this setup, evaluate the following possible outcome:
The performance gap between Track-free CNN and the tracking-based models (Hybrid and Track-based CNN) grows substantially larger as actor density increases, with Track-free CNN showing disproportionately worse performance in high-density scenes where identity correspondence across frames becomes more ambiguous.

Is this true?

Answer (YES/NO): YES